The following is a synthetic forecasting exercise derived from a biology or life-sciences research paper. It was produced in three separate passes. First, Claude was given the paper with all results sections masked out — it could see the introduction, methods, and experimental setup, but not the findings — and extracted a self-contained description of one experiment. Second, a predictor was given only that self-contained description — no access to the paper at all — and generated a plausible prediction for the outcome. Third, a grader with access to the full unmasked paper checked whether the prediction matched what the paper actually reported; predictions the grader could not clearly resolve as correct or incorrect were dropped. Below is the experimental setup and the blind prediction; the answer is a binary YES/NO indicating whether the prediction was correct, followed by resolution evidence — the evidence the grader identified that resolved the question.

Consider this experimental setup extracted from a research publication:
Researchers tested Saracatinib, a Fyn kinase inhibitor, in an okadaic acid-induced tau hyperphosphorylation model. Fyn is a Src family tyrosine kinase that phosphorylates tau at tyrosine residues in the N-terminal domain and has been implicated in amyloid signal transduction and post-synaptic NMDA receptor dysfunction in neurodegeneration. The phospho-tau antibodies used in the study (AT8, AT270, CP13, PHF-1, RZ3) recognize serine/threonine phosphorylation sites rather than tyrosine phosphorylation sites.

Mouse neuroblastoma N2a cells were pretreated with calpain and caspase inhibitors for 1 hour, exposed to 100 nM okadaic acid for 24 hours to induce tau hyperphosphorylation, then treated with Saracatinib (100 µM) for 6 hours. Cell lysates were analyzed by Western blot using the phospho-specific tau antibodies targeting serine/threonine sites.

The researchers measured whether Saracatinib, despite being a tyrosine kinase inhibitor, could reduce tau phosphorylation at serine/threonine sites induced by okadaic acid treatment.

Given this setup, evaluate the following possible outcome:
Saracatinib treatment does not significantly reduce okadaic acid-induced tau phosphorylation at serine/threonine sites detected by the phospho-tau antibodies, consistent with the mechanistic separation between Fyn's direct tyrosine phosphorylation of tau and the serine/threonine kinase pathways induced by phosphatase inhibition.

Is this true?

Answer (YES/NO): NO